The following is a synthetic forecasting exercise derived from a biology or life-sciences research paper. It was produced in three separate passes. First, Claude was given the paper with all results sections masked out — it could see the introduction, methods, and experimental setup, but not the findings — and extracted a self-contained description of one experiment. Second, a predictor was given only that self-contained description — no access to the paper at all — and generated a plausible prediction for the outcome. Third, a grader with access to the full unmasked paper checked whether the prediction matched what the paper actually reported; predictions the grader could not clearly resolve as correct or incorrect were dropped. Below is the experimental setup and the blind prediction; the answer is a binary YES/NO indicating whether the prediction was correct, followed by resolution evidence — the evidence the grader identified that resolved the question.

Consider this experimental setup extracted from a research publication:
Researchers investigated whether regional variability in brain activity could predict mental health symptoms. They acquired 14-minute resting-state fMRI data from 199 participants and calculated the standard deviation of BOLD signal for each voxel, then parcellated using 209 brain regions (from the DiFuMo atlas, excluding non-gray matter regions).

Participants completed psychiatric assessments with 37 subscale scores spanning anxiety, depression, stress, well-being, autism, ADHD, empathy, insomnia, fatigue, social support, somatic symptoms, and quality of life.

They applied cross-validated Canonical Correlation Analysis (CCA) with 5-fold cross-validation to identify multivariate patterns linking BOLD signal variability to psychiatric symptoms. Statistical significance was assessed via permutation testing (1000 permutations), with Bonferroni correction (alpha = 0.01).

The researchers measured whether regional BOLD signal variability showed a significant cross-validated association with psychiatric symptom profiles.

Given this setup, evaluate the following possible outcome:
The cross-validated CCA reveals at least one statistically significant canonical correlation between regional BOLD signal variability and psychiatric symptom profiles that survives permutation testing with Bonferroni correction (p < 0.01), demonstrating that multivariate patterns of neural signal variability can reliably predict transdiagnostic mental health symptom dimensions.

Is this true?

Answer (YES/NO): NO